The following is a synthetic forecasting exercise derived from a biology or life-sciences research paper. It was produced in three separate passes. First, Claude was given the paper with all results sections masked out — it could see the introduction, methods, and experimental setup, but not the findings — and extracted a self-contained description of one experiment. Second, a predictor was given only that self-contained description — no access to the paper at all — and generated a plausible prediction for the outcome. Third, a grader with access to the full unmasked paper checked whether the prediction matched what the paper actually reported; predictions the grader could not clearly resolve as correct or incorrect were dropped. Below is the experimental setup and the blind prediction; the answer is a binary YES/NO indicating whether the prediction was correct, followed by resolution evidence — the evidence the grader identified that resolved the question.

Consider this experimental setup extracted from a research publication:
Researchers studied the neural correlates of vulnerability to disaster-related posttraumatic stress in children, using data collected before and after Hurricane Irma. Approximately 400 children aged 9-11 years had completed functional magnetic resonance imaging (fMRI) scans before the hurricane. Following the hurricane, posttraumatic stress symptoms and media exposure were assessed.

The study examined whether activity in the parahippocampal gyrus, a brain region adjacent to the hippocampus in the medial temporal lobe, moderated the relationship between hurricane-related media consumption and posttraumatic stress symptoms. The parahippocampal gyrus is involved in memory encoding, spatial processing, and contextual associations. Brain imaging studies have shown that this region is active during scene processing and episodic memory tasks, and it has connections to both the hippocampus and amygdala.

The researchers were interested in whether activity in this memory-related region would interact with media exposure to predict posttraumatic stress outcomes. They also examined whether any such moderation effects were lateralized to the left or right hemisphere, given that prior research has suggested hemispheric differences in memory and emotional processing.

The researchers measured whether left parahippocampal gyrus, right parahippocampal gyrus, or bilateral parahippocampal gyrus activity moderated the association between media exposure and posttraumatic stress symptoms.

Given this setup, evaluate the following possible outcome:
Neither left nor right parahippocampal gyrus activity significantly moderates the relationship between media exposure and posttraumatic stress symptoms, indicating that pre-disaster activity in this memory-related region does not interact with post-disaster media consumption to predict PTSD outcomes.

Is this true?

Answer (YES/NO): NO